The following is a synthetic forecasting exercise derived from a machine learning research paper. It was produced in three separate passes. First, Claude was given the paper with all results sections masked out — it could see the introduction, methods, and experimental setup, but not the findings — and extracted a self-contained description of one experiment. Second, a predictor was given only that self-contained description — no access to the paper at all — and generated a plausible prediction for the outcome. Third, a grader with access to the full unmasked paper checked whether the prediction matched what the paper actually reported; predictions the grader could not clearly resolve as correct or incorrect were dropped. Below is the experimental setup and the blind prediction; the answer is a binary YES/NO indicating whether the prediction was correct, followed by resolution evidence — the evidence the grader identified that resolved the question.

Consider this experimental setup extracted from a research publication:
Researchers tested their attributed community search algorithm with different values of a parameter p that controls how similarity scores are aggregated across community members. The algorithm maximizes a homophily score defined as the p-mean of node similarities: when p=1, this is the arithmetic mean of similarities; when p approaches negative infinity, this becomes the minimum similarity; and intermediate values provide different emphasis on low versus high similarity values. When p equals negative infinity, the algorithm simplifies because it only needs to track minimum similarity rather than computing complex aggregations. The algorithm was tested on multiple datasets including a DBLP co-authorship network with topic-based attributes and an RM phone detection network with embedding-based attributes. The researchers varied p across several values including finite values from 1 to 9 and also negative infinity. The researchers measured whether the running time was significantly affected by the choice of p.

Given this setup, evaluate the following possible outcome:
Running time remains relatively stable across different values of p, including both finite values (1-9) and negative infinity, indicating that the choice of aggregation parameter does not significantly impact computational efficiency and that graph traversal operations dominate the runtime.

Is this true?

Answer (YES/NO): NO